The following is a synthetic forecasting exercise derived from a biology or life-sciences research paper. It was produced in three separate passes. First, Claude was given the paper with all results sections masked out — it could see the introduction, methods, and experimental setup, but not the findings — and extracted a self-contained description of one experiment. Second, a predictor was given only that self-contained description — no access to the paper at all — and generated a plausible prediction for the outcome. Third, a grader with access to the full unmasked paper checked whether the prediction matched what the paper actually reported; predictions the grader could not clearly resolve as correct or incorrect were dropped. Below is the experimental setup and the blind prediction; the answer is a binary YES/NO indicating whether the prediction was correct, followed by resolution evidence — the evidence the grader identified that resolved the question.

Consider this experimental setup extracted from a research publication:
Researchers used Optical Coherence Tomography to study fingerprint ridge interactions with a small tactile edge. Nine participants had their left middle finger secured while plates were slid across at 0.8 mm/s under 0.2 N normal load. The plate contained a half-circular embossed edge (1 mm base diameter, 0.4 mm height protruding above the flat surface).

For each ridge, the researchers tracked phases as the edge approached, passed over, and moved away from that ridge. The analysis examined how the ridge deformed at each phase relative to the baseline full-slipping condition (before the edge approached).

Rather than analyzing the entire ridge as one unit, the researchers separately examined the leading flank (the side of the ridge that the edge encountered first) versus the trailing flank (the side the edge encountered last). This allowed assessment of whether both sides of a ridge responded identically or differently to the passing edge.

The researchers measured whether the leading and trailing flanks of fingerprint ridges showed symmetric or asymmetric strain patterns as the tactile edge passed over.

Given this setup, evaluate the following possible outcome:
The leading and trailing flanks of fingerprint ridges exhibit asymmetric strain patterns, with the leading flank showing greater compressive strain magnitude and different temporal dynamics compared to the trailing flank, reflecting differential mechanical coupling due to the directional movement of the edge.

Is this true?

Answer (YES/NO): NO